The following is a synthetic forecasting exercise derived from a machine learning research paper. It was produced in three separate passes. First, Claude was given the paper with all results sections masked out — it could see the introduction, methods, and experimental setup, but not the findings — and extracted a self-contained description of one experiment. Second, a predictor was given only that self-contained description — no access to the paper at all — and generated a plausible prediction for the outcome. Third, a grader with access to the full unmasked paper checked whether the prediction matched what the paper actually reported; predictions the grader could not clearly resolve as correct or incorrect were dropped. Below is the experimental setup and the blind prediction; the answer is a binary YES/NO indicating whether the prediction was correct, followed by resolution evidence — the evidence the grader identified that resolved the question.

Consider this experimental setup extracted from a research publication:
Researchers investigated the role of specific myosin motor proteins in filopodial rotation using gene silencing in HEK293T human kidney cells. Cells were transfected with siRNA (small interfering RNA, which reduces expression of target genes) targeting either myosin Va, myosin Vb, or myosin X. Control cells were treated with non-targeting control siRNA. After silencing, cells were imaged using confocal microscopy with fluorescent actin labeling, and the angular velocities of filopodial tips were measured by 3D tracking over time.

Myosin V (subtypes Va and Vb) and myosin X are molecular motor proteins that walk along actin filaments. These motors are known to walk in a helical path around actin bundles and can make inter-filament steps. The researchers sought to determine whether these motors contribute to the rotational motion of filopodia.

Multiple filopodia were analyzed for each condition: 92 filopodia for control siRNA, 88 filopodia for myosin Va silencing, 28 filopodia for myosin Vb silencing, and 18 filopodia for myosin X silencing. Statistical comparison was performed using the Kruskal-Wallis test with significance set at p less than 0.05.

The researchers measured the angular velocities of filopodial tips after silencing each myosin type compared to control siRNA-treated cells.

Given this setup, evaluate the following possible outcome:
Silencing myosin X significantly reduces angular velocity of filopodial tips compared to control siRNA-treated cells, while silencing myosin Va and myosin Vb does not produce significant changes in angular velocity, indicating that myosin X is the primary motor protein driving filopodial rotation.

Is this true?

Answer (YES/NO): NO